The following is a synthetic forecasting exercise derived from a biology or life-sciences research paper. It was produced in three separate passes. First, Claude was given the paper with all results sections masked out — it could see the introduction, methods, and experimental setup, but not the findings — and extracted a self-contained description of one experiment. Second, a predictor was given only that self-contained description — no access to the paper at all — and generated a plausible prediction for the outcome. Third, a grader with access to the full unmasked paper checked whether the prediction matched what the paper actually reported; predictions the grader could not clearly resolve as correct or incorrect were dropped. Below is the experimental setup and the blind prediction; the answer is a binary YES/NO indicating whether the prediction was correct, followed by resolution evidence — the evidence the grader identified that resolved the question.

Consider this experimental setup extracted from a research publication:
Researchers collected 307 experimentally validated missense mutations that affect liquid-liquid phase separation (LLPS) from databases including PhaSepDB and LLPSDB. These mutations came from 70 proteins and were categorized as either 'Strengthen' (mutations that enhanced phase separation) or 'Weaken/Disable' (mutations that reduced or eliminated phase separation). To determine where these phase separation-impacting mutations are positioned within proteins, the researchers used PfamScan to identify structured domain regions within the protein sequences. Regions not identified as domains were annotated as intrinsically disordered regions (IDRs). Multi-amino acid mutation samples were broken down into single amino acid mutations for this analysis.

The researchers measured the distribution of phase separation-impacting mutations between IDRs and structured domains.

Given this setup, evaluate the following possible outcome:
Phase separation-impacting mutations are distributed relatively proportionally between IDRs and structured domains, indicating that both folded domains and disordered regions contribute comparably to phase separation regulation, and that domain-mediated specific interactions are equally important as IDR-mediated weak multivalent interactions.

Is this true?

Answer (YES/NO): NO